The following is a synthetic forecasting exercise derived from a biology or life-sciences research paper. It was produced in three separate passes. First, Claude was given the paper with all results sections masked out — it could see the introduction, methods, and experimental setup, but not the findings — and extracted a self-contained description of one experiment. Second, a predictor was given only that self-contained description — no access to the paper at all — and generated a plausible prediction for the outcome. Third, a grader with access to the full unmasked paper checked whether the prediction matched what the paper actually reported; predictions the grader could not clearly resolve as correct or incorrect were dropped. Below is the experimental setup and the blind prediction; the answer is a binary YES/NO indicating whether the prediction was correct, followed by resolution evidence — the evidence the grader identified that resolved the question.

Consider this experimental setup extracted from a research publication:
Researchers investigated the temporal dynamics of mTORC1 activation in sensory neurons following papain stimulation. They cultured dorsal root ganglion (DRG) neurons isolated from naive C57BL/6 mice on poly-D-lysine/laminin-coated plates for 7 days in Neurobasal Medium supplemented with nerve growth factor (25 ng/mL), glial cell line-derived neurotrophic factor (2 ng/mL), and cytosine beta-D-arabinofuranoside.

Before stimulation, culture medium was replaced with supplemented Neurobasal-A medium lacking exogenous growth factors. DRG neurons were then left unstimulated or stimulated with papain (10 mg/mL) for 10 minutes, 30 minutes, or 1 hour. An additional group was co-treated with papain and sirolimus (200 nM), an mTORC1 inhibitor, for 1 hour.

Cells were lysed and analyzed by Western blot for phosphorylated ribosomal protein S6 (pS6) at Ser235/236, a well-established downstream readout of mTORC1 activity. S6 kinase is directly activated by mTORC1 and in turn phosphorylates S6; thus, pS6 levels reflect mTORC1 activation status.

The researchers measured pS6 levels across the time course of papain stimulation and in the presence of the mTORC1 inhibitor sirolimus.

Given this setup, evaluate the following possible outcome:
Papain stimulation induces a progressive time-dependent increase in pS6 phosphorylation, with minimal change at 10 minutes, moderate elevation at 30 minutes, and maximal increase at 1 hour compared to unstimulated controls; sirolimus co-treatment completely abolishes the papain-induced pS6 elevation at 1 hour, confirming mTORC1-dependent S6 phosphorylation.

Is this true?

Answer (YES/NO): NO